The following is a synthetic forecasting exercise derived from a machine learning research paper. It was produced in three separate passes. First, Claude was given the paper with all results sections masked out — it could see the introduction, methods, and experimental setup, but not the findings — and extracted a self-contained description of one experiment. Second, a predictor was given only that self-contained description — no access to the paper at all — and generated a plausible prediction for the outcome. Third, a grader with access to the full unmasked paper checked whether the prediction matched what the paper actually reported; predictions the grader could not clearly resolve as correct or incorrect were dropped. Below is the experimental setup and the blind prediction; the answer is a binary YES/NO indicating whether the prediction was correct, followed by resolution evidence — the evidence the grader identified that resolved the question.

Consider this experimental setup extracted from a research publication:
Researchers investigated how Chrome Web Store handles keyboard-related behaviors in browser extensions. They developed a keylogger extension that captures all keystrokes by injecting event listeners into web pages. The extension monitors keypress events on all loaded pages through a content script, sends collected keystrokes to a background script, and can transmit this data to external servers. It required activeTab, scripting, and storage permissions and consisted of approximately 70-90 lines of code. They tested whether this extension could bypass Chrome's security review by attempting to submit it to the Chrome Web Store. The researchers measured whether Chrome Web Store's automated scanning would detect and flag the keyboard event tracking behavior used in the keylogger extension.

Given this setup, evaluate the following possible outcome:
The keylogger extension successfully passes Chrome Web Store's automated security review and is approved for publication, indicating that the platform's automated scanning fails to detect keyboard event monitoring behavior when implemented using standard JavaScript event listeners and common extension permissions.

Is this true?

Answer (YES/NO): NO